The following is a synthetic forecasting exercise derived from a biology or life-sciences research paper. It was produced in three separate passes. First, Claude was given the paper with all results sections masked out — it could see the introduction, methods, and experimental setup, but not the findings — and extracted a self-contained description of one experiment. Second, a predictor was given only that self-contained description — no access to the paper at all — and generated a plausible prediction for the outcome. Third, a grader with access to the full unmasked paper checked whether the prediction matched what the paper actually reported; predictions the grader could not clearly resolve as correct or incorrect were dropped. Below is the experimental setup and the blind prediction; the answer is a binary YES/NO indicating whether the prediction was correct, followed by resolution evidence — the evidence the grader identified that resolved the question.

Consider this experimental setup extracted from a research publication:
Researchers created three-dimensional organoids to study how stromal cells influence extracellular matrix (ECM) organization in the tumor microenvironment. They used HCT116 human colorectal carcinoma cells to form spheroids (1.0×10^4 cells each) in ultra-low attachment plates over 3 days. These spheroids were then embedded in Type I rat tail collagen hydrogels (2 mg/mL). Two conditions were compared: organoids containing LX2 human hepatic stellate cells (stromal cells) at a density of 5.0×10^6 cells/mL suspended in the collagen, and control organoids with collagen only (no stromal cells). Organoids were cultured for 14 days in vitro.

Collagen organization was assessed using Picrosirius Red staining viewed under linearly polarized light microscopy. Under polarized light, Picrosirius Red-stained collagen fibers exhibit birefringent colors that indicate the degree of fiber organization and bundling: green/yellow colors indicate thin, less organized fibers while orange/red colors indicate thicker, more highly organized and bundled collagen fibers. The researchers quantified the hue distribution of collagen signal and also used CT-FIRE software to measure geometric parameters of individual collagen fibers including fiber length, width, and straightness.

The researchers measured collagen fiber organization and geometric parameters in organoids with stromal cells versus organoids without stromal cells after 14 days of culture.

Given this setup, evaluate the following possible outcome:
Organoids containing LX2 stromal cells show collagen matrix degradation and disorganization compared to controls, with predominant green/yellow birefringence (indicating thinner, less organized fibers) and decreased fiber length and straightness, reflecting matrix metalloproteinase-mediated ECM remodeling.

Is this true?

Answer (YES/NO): NO